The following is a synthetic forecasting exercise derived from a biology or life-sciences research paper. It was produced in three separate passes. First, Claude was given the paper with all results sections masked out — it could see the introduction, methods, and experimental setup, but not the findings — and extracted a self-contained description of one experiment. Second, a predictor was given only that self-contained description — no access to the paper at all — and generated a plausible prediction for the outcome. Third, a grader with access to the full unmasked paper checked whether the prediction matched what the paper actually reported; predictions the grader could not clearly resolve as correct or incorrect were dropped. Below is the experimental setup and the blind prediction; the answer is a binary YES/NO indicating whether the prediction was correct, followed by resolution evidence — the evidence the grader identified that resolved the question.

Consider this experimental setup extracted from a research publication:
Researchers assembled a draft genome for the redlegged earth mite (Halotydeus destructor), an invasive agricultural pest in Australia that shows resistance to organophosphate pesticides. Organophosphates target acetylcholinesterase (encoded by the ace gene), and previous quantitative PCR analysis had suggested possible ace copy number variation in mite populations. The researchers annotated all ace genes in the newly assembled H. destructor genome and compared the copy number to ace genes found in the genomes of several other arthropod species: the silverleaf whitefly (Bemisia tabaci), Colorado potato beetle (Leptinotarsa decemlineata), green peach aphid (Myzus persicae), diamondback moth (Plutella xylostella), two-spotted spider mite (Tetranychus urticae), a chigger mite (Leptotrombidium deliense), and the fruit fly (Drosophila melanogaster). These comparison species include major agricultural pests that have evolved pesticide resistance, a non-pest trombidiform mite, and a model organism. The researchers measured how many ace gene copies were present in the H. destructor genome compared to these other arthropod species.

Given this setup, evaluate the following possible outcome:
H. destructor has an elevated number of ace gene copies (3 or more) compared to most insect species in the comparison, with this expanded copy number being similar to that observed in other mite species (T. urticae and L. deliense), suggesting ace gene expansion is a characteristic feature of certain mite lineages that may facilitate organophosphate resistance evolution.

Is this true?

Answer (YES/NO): YES